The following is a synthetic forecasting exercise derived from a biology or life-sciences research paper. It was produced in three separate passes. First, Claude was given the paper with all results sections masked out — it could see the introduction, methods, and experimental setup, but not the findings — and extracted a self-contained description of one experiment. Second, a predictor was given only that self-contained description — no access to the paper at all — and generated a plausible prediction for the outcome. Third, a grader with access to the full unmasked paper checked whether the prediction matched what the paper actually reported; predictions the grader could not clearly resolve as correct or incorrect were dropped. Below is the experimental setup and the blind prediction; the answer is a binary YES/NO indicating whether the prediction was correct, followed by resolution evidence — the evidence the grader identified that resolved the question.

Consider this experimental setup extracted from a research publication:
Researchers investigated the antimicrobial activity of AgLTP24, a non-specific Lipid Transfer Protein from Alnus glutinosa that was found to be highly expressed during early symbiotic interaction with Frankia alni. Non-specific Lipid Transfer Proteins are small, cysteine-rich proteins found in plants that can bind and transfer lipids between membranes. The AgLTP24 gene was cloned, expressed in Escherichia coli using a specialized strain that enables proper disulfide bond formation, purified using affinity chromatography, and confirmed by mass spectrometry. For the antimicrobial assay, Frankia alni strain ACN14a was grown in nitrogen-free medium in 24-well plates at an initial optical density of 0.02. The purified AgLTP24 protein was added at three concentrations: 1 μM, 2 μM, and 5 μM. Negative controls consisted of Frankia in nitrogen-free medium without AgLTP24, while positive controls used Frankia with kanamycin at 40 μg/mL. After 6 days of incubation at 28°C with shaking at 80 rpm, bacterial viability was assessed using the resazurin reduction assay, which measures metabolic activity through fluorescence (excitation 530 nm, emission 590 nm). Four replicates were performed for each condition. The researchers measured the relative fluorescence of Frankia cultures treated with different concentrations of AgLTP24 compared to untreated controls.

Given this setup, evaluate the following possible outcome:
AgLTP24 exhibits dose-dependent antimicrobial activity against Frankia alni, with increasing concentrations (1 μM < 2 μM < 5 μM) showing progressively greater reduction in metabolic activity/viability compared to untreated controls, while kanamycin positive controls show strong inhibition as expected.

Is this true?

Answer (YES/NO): NO